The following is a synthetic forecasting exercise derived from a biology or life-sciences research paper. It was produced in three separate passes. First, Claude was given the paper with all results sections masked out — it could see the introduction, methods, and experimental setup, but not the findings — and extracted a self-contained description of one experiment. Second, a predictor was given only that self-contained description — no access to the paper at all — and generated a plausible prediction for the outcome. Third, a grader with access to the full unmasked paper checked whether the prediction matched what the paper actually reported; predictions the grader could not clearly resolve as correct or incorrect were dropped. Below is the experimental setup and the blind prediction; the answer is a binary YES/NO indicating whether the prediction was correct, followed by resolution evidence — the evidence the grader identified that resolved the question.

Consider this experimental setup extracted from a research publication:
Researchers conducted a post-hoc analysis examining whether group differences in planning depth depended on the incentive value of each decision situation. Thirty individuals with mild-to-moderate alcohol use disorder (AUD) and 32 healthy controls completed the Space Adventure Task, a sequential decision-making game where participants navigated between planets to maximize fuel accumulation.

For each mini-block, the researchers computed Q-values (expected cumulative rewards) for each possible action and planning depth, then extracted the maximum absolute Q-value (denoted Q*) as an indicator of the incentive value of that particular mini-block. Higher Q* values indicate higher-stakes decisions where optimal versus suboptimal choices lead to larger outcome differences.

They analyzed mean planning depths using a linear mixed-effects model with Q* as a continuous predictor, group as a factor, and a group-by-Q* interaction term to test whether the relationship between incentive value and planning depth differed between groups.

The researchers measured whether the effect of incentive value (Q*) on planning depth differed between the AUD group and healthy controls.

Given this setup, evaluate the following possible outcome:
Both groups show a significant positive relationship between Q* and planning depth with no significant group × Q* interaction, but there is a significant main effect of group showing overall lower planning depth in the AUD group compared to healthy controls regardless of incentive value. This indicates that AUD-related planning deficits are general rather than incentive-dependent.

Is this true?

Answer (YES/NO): NO